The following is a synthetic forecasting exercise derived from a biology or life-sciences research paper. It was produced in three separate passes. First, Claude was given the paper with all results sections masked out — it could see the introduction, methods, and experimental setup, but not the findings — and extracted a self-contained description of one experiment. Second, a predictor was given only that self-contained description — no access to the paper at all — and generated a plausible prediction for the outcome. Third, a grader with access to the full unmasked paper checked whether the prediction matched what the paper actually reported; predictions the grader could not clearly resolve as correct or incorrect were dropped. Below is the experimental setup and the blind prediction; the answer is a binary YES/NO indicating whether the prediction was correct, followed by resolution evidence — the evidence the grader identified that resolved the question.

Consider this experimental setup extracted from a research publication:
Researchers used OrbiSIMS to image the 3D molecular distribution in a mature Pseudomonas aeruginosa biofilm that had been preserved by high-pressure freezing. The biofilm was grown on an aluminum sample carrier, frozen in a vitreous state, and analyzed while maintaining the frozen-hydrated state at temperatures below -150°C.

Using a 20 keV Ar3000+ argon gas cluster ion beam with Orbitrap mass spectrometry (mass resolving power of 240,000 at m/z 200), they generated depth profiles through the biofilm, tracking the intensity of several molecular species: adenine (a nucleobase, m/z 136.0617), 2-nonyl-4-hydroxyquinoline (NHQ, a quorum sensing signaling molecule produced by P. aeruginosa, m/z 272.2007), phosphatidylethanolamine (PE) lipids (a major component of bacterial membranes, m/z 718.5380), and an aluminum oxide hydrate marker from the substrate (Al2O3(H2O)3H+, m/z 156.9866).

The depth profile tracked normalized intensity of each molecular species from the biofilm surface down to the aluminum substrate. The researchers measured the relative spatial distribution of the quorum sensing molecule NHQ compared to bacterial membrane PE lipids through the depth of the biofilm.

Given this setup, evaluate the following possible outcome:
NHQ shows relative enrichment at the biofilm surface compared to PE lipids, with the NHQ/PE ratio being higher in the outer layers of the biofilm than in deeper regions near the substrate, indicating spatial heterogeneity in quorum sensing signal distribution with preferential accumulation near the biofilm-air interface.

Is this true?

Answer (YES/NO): NO